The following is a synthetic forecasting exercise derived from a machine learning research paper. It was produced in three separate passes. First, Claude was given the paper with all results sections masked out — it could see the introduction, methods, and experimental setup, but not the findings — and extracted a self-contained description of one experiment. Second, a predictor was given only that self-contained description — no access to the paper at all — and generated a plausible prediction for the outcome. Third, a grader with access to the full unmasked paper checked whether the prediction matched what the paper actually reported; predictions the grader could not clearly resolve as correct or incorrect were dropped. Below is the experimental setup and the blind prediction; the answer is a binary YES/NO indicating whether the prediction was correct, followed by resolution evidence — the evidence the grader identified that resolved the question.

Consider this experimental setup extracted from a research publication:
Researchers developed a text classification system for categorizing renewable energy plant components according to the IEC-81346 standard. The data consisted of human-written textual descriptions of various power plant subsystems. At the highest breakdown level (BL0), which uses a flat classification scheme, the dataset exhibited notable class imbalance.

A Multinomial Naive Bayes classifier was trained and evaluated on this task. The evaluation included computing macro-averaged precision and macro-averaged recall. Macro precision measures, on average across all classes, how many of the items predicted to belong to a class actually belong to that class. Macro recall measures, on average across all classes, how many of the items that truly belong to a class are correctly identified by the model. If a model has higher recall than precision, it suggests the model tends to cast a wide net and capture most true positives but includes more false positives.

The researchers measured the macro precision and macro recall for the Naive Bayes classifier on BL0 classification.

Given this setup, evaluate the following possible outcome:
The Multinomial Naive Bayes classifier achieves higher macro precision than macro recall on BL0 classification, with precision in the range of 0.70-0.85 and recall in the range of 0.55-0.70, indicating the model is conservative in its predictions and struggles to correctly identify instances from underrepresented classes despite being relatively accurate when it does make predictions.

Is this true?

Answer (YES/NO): NO